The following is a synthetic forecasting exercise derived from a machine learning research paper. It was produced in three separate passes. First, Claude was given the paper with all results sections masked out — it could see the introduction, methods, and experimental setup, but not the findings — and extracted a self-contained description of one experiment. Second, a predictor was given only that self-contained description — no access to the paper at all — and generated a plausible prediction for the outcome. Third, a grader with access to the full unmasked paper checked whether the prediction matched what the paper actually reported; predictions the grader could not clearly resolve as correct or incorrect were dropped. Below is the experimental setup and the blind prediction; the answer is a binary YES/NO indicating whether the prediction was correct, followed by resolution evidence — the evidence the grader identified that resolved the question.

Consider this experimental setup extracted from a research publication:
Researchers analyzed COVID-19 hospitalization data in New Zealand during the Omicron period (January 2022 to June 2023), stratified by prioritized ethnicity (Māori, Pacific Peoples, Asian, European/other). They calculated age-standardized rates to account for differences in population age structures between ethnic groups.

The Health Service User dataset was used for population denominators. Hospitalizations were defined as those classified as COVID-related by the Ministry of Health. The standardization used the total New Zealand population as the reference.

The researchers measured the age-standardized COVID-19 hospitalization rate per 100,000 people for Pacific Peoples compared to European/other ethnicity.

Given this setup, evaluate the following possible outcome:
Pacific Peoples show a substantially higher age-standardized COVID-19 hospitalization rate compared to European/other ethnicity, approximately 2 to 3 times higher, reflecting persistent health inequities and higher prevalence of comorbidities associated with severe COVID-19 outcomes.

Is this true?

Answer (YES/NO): YES